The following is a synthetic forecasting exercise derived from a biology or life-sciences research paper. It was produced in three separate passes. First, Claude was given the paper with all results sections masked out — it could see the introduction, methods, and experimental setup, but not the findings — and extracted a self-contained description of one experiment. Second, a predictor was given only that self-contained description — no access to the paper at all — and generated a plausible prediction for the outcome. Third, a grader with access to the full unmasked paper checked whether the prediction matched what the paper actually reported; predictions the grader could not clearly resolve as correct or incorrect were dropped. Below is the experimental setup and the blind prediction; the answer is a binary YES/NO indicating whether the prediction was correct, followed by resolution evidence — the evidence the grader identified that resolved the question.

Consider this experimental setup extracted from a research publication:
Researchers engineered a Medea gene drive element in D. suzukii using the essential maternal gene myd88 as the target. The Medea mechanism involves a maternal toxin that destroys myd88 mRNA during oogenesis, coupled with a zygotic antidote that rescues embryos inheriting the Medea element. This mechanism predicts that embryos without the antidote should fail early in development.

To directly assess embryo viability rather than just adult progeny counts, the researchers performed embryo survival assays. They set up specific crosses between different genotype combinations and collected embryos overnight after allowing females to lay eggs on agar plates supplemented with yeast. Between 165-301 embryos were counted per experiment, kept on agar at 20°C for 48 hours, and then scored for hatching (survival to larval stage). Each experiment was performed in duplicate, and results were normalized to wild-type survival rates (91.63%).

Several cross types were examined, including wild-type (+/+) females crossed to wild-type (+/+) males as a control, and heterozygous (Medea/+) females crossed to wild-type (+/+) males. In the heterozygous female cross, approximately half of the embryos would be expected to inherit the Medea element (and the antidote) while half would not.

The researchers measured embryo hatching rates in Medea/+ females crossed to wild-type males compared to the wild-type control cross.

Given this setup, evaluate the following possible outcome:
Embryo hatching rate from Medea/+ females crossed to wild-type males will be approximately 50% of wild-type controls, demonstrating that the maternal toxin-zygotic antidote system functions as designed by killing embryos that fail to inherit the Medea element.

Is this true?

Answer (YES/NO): YES